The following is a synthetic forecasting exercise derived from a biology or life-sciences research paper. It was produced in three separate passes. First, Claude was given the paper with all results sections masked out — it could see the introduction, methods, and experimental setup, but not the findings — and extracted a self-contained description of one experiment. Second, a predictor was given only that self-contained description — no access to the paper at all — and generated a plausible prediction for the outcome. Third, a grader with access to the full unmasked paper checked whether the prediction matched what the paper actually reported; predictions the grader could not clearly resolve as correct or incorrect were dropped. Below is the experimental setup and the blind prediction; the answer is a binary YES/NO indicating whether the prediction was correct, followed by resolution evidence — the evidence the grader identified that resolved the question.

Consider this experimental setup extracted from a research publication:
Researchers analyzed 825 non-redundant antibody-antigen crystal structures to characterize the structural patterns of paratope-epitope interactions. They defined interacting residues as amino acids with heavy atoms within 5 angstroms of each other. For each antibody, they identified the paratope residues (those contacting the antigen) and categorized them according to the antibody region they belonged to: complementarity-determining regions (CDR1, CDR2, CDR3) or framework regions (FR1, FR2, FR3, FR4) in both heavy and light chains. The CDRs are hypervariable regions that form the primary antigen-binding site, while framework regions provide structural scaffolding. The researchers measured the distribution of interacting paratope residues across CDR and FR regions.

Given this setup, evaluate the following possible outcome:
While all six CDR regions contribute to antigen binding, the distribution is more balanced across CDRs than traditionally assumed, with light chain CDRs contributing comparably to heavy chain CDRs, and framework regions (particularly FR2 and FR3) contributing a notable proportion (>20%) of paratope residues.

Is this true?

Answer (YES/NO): NO